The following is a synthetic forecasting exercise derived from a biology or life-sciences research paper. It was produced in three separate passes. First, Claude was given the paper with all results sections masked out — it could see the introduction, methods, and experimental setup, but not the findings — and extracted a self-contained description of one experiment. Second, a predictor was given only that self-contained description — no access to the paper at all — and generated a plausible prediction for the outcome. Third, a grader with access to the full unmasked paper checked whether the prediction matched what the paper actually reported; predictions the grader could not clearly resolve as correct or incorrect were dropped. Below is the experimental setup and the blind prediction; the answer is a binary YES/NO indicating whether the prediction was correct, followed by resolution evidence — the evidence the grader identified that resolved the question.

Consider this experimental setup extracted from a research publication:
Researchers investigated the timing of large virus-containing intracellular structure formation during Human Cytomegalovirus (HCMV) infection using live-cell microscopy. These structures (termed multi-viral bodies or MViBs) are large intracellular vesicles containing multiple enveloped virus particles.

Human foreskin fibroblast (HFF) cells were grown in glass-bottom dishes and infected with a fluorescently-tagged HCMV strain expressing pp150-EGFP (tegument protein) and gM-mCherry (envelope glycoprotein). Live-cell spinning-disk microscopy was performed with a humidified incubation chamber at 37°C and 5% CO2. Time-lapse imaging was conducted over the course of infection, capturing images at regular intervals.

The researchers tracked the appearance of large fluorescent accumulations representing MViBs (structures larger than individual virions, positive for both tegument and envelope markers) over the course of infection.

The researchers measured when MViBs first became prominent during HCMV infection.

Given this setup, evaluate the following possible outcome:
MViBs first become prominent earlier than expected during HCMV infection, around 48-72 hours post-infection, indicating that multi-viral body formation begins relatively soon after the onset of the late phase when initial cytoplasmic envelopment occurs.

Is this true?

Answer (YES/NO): NO